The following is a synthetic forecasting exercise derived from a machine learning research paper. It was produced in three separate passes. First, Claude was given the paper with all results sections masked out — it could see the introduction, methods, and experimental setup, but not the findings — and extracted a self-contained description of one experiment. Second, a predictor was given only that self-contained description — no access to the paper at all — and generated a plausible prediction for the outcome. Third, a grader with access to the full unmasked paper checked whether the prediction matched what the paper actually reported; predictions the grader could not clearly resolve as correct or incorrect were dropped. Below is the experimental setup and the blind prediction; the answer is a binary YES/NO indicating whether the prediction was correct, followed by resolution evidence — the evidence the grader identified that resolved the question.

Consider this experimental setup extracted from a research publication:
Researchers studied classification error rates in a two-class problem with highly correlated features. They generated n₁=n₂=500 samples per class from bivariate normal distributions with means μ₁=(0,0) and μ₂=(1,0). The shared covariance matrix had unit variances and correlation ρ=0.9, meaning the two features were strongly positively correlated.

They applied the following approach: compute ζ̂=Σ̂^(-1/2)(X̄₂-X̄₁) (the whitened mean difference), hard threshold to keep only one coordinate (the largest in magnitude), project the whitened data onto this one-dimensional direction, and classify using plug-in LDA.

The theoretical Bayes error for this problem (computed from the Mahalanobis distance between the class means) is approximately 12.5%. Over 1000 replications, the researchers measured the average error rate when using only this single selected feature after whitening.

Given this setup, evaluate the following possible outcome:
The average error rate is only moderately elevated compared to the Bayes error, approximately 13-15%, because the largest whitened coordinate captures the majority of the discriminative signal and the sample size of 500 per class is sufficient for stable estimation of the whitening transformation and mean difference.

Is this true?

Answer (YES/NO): NO